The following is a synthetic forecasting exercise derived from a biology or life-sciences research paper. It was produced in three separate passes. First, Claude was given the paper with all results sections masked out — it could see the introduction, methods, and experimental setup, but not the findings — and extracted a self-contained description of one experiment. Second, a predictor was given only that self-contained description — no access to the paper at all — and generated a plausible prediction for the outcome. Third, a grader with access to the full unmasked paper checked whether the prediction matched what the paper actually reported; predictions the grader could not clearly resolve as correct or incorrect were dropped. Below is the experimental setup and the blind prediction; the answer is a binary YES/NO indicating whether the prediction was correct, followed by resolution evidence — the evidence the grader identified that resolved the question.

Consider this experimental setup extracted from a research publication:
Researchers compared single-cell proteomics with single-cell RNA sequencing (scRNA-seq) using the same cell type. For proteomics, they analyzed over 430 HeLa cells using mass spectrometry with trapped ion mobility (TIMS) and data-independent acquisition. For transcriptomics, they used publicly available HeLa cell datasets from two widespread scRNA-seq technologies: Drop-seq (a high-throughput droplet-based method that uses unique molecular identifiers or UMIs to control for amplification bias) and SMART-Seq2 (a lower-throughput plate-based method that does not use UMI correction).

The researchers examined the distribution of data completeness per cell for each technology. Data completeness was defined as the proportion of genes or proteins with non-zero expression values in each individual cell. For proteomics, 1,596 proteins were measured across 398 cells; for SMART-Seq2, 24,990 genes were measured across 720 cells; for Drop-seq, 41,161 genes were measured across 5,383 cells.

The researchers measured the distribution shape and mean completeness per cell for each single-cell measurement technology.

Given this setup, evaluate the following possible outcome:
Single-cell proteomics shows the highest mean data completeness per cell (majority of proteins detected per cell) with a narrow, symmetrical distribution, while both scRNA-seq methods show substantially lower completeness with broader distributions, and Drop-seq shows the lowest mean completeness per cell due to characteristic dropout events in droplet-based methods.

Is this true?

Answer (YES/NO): NO